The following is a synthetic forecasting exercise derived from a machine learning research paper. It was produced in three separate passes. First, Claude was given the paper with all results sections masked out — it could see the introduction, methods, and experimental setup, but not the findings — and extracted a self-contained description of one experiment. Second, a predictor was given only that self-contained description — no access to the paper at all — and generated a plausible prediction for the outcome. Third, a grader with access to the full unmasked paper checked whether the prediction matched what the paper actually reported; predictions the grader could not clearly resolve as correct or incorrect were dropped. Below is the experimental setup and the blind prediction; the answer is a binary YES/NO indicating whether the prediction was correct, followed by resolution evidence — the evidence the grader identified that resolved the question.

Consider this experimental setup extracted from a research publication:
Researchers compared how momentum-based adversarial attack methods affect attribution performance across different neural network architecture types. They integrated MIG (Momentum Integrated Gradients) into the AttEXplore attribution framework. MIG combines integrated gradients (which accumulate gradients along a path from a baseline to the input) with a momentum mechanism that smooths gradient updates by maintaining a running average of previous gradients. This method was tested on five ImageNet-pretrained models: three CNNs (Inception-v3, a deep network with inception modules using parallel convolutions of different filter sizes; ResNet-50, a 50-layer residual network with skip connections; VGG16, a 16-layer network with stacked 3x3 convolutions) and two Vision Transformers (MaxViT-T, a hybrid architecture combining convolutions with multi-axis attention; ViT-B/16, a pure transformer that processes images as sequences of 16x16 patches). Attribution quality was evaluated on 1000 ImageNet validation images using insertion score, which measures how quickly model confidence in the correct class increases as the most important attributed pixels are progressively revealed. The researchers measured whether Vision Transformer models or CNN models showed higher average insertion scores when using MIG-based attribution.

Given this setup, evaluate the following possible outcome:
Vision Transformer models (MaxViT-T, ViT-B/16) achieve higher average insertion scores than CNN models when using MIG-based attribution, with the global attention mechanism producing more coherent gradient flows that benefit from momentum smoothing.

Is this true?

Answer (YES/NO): YES